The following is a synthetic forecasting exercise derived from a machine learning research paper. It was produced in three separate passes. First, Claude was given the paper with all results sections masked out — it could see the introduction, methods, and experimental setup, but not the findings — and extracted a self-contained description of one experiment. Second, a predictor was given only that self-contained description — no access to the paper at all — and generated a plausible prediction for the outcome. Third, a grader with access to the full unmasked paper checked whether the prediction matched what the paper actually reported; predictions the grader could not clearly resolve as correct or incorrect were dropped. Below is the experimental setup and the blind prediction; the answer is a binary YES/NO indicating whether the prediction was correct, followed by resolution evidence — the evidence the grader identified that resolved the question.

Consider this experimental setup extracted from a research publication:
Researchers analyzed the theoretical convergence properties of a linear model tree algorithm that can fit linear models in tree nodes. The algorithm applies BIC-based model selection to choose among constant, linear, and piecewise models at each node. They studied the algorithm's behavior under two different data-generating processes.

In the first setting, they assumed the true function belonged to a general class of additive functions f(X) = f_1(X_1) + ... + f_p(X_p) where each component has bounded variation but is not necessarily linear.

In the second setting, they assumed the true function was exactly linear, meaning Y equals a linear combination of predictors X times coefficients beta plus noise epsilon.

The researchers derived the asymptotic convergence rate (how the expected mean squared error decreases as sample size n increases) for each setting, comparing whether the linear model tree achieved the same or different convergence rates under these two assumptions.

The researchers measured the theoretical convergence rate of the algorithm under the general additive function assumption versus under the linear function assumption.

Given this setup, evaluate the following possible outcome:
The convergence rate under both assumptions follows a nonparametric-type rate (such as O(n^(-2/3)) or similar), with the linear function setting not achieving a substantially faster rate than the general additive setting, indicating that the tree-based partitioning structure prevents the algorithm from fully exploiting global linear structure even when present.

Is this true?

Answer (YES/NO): NO